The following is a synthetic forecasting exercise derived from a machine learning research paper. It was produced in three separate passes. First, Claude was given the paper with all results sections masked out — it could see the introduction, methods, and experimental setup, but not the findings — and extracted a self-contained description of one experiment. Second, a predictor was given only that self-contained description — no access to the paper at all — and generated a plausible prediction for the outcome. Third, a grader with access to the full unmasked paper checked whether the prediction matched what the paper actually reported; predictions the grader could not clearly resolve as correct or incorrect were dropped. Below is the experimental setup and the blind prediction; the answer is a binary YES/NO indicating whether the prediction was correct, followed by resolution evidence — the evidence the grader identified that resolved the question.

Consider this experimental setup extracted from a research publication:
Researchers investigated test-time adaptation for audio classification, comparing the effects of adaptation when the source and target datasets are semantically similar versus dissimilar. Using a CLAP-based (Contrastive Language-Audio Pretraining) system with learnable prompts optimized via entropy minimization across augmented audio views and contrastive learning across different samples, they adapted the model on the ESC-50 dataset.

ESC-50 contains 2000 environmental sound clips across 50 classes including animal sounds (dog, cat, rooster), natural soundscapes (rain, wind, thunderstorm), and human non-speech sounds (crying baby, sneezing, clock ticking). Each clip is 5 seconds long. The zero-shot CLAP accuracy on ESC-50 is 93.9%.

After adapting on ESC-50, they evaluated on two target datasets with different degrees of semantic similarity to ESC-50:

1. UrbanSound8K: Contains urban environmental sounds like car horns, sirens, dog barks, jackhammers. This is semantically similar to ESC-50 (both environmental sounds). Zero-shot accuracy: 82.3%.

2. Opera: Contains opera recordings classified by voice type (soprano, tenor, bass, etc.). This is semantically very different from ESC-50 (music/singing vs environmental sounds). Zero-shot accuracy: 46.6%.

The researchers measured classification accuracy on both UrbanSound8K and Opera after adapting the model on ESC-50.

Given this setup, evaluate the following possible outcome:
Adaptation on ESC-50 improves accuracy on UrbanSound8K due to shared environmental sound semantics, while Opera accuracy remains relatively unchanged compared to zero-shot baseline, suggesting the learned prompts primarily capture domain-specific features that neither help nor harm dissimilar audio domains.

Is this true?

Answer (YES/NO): NO